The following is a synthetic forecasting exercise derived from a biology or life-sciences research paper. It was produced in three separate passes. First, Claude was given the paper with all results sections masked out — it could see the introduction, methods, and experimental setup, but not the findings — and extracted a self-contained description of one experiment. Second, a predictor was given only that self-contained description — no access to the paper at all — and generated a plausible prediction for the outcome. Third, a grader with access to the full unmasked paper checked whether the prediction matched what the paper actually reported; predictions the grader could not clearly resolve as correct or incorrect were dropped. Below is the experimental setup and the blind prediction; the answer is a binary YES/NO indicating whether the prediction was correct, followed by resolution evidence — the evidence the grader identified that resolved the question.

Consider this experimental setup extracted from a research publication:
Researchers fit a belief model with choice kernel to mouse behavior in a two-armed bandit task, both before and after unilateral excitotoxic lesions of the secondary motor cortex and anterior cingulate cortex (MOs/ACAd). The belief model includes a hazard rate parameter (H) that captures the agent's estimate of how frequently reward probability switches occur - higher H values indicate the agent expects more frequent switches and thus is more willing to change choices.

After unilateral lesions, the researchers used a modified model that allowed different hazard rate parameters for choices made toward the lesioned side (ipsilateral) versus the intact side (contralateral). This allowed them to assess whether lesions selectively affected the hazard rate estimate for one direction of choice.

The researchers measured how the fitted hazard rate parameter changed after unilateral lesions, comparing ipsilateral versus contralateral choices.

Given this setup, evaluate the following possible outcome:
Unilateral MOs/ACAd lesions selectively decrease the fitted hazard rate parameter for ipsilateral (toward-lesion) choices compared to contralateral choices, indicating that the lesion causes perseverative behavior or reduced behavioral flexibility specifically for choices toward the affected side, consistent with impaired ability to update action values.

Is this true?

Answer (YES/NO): NO